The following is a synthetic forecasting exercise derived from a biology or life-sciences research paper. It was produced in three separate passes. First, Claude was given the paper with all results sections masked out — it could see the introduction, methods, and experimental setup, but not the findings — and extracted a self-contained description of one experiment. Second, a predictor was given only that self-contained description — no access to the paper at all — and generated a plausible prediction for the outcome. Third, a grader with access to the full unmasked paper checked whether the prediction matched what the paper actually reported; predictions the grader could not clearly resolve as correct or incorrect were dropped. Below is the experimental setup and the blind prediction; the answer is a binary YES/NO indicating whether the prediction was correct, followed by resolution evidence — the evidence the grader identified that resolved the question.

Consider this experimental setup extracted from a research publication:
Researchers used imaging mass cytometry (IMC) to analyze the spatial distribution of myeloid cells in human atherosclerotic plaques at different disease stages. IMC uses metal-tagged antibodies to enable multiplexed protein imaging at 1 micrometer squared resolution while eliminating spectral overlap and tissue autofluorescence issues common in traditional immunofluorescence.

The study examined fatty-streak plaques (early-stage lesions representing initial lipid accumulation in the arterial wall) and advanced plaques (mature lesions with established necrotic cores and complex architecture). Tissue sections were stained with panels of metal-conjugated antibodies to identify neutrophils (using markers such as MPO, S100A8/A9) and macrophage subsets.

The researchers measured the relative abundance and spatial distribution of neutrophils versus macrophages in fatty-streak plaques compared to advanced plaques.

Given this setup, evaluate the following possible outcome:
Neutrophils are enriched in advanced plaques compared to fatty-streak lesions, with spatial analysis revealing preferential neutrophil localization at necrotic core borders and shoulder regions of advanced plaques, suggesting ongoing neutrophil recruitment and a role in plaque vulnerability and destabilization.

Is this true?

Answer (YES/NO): NO